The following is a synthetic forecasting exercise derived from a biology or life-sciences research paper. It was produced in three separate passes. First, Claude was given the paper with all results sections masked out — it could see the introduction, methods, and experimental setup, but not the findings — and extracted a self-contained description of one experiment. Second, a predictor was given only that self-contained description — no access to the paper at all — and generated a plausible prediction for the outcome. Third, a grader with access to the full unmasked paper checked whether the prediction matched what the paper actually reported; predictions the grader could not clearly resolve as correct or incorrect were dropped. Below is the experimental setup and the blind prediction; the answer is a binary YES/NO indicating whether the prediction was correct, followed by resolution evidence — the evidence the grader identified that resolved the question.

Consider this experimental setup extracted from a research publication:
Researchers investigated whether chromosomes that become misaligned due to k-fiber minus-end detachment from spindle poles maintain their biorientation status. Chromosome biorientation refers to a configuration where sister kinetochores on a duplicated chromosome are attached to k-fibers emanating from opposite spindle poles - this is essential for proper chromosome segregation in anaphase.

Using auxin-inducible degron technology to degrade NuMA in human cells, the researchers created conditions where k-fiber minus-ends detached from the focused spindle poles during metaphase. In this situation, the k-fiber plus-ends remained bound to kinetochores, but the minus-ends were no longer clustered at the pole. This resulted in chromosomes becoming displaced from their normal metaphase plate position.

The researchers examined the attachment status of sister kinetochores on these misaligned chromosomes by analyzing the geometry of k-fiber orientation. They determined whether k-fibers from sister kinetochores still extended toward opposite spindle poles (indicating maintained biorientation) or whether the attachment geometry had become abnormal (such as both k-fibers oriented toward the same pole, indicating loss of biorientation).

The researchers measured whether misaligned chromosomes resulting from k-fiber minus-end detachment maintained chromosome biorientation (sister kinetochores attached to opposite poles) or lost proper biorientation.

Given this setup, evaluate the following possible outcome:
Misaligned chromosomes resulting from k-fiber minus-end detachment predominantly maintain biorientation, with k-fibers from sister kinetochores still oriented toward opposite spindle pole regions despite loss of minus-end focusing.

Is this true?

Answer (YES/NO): YES